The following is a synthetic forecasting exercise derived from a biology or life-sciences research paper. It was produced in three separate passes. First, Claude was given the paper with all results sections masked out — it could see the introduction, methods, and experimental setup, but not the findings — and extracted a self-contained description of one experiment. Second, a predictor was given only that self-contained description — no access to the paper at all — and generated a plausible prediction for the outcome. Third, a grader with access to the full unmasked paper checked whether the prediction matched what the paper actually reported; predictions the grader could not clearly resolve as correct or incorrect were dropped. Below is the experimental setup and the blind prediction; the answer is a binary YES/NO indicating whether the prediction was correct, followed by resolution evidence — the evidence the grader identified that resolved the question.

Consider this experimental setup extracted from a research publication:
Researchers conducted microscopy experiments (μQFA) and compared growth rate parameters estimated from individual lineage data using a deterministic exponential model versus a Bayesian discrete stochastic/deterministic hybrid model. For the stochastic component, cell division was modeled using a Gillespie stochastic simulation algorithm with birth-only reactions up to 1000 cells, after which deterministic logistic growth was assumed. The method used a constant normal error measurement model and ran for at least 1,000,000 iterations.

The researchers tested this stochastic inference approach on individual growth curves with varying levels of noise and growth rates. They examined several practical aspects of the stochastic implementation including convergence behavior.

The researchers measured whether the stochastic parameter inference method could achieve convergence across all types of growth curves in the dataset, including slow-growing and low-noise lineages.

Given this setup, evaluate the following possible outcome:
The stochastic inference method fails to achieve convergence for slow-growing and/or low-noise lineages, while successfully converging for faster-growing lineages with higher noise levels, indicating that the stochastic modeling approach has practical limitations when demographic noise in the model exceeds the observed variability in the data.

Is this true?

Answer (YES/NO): YES